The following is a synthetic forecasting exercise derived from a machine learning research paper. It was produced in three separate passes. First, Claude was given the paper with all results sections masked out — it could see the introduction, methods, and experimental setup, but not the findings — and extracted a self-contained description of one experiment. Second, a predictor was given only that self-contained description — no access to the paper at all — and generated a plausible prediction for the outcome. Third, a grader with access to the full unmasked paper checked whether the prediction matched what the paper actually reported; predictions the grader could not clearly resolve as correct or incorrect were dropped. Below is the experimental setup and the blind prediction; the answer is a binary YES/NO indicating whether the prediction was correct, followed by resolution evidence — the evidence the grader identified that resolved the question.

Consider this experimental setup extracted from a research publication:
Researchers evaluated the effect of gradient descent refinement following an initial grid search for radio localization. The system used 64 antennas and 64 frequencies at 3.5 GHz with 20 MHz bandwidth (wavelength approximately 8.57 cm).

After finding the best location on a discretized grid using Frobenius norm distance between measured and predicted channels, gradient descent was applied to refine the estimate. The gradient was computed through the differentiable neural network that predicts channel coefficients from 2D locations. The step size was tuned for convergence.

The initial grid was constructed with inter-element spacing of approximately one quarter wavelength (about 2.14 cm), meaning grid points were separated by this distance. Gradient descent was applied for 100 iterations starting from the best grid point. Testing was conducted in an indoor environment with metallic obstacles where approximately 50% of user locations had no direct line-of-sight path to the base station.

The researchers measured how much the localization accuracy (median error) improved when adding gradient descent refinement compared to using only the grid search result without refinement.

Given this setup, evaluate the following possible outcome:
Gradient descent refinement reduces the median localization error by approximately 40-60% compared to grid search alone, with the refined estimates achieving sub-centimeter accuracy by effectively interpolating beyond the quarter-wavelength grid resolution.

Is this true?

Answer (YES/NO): NO